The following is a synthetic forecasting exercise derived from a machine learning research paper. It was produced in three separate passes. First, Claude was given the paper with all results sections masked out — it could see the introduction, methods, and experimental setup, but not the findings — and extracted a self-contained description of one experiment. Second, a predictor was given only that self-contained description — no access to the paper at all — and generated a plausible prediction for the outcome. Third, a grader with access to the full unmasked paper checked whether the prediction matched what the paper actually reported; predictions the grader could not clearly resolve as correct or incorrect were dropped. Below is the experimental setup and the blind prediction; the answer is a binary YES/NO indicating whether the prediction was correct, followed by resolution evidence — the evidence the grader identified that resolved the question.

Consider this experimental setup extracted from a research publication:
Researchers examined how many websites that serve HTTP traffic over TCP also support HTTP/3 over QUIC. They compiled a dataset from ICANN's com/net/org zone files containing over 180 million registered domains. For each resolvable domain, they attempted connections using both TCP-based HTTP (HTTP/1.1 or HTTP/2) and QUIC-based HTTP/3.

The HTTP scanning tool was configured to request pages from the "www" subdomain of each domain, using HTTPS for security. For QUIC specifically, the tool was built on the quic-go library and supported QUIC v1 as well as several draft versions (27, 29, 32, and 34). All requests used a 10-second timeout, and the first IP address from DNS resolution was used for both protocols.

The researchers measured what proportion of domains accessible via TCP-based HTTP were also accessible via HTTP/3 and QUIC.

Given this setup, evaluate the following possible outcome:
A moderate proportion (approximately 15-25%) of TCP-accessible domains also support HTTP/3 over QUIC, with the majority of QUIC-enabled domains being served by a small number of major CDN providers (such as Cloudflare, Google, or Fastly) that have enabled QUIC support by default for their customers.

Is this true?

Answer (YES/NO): YES